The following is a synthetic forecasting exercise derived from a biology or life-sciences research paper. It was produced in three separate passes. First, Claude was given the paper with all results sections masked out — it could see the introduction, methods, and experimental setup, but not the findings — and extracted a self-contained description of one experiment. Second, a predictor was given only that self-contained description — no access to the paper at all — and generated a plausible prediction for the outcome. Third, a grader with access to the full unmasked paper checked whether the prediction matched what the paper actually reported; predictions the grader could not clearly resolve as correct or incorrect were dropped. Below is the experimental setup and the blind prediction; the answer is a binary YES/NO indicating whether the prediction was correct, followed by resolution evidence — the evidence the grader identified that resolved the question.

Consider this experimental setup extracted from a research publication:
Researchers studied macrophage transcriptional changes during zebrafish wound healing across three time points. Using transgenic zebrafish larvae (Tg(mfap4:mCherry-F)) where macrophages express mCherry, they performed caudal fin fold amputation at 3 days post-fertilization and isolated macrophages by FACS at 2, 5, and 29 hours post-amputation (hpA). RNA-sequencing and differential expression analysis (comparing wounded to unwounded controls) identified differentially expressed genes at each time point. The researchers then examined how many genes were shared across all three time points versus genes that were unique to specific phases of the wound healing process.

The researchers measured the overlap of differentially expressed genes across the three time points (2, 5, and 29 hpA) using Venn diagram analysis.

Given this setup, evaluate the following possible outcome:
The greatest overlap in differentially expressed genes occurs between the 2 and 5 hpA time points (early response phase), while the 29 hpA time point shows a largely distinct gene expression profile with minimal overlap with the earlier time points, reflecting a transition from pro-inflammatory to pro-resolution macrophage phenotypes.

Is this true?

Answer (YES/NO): YES